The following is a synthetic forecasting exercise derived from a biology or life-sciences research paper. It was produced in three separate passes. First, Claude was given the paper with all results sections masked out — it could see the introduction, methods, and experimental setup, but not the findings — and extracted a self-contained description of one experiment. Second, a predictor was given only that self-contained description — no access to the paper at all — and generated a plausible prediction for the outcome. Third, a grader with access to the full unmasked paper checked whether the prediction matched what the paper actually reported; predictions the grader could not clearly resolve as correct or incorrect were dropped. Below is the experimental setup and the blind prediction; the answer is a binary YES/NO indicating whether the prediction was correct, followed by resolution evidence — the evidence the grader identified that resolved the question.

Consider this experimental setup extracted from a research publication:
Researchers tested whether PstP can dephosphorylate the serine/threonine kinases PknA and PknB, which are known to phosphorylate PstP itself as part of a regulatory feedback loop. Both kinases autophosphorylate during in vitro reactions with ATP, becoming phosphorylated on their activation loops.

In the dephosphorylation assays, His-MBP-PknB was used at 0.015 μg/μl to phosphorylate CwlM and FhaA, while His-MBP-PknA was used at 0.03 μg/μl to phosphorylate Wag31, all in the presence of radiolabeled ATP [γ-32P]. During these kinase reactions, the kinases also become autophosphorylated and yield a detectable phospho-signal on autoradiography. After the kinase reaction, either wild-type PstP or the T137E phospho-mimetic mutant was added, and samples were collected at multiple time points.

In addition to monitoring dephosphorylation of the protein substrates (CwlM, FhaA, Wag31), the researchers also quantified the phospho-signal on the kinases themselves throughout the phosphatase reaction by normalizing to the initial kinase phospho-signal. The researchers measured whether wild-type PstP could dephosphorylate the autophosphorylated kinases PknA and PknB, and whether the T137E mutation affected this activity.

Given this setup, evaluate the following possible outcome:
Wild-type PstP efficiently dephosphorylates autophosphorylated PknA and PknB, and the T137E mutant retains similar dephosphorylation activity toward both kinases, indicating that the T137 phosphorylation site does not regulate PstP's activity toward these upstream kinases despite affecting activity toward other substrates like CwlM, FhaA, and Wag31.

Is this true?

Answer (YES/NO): NO